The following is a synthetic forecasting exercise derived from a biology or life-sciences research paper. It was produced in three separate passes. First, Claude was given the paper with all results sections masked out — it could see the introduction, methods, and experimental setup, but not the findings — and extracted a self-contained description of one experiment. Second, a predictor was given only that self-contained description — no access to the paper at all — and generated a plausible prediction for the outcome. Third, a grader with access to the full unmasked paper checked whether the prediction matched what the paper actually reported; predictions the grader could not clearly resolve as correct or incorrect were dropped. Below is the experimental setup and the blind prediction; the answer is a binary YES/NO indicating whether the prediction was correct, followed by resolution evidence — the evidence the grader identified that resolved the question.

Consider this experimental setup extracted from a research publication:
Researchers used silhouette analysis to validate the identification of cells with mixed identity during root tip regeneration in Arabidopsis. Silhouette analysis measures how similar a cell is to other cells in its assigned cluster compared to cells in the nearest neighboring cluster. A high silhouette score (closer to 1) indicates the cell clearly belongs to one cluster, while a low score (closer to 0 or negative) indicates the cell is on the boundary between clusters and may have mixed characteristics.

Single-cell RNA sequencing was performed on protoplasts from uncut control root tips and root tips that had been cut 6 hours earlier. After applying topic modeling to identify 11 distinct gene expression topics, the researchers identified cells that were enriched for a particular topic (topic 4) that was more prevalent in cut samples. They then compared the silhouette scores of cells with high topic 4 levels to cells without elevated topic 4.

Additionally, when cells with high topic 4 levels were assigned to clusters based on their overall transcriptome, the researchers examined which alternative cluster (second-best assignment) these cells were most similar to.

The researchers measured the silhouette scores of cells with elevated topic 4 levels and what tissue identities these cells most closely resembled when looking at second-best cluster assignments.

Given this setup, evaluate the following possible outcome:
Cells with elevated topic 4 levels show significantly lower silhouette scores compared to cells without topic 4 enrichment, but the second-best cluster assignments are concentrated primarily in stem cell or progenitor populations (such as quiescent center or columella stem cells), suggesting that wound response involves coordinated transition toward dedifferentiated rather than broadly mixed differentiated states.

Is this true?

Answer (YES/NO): NO